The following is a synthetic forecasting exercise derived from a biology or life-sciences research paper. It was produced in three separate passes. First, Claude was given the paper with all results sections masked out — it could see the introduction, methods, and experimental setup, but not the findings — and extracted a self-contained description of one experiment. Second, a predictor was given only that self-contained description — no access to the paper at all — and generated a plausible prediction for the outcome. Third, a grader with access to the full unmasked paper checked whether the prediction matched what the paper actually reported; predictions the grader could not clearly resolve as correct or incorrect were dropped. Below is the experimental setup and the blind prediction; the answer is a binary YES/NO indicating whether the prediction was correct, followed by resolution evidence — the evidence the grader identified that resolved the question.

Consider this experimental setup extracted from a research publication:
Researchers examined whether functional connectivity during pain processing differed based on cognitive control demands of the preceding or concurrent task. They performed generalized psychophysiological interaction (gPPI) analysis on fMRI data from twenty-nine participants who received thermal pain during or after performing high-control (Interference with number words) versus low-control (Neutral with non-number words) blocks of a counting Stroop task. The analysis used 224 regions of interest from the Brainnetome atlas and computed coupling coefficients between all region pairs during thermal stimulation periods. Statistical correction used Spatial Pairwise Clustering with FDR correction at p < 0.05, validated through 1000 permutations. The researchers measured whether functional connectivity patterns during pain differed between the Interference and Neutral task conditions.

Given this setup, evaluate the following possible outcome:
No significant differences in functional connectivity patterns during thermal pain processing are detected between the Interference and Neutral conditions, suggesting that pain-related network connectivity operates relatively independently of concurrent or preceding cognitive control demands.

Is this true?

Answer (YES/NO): YES